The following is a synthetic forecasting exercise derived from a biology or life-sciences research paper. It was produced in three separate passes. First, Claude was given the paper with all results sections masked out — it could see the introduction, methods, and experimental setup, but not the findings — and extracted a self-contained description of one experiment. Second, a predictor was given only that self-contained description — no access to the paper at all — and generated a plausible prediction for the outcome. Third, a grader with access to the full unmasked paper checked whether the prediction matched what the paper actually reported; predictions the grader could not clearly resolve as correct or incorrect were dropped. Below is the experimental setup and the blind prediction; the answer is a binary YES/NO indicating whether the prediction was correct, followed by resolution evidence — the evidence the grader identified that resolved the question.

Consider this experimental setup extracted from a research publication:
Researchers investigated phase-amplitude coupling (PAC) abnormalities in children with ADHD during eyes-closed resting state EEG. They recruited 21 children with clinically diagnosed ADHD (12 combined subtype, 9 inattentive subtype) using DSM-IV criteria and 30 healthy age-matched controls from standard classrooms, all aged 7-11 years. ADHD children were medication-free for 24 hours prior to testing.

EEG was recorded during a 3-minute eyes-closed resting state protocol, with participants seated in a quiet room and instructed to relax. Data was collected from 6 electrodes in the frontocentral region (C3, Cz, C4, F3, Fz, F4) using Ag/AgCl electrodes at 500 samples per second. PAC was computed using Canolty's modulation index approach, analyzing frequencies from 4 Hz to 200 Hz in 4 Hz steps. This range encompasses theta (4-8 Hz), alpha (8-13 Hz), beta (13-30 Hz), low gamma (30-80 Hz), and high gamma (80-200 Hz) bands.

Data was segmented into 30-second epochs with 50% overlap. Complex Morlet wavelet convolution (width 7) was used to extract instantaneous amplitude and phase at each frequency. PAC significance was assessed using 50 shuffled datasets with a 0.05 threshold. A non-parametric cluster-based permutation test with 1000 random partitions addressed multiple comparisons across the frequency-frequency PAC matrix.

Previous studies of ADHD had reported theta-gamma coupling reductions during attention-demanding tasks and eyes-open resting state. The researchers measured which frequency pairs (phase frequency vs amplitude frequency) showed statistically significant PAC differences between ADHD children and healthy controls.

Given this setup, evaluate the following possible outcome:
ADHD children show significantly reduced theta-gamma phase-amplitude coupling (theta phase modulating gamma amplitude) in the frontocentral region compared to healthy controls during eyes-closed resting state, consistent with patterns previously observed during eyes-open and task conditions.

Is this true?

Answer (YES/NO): NO